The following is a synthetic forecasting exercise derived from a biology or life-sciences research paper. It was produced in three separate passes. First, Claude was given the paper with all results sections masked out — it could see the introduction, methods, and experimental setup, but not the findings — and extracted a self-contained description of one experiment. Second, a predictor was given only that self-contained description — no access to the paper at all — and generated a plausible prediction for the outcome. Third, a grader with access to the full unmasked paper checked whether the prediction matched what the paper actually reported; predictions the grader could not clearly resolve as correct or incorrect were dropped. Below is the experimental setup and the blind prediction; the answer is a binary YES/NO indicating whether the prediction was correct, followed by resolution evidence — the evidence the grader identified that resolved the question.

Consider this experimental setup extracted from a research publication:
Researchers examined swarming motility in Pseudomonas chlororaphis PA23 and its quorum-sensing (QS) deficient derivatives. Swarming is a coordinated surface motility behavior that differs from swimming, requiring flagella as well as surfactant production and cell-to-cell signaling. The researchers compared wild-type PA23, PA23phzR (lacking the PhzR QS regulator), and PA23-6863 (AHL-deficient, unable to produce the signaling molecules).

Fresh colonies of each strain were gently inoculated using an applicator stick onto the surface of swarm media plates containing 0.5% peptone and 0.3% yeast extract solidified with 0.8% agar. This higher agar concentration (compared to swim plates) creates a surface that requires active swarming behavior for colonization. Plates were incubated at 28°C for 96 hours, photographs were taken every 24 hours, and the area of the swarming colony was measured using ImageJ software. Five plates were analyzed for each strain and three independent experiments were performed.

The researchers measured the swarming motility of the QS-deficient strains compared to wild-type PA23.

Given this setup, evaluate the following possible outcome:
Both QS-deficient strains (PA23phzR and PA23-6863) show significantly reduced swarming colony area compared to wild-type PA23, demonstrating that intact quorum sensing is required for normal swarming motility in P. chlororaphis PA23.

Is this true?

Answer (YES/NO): NO